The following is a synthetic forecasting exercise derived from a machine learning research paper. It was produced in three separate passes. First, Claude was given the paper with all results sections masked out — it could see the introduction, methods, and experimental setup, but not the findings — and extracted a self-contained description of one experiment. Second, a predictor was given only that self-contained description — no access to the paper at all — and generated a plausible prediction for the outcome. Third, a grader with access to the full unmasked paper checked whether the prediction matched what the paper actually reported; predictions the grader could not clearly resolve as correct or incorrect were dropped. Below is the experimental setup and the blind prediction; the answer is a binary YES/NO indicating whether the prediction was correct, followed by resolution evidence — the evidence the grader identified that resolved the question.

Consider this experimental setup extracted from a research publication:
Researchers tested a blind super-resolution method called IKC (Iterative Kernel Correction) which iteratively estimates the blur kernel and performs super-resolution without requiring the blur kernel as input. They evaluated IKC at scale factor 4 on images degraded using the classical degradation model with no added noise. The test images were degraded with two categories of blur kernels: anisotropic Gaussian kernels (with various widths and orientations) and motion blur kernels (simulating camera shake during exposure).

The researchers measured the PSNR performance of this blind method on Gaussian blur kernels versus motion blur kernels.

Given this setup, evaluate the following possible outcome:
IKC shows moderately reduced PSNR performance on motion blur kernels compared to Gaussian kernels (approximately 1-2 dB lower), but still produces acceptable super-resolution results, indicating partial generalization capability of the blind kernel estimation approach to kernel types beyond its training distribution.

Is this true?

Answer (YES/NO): NO